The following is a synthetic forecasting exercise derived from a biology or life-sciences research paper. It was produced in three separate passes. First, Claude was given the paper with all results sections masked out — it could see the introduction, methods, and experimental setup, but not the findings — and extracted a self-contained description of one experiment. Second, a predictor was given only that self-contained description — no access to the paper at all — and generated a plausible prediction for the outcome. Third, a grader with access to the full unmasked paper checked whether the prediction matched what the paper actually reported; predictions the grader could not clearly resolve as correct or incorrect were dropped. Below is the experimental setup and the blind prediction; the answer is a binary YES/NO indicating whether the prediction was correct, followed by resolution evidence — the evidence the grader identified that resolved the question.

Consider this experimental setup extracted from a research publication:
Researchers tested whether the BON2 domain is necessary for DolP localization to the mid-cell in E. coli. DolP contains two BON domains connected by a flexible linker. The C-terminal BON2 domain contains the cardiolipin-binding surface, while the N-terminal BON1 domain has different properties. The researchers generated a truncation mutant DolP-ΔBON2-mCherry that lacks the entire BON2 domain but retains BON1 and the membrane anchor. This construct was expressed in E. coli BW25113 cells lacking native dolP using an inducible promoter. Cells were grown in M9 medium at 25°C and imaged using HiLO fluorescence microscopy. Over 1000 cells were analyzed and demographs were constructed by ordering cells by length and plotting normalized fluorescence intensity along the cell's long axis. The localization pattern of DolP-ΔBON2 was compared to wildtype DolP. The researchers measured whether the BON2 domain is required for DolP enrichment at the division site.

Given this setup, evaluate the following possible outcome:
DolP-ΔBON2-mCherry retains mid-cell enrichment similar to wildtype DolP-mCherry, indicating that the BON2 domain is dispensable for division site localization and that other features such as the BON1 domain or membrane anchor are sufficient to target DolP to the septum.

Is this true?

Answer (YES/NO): NO